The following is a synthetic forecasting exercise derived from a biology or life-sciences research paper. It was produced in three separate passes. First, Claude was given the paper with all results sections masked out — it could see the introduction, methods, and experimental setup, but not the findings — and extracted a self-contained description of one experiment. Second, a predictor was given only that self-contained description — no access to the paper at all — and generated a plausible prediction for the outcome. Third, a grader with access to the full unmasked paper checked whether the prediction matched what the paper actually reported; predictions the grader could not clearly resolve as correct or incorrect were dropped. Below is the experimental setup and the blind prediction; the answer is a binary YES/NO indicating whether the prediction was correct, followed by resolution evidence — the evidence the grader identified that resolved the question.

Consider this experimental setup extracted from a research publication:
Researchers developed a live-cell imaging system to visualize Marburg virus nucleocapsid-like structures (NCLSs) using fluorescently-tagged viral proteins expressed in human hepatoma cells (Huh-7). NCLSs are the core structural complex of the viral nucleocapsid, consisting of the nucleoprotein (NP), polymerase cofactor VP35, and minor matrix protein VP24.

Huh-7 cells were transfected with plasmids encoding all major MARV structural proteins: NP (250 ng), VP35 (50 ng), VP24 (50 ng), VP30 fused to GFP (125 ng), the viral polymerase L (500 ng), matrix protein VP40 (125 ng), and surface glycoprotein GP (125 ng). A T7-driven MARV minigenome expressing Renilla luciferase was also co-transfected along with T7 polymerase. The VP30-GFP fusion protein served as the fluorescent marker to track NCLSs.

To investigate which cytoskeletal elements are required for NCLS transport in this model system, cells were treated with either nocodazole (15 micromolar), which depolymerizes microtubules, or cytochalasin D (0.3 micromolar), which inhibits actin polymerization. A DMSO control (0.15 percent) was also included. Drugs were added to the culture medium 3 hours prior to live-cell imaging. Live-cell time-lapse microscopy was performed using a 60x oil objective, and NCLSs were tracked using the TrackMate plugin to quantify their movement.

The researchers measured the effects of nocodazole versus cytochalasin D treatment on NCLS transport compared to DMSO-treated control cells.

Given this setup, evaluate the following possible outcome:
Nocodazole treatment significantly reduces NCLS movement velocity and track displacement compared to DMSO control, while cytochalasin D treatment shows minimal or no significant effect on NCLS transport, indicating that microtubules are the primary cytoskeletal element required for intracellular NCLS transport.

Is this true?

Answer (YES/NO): NO